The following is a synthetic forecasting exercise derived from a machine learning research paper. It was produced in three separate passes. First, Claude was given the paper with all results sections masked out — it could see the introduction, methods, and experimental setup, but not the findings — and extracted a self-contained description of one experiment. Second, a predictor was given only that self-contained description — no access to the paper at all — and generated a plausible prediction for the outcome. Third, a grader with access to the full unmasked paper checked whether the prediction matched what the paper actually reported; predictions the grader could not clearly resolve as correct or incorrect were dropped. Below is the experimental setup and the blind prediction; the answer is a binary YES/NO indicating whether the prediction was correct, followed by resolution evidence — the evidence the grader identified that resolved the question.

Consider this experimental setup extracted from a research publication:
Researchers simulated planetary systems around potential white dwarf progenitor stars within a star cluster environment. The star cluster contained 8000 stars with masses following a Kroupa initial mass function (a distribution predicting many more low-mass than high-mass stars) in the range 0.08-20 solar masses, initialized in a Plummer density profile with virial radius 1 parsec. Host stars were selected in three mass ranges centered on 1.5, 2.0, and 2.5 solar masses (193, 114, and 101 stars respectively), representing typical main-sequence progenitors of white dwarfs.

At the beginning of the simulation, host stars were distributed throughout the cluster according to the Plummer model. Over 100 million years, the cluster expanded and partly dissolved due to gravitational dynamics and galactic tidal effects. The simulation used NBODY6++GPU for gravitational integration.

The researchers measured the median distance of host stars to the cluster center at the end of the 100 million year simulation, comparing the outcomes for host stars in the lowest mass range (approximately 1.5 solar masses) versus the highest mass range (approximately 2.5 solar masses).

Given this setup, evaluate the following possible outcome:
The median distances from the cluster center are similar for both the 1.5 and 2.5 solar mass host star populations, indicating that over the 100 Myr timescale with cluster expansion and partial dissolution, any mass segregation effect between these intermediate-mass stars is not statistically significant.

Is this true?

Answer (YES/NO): YES